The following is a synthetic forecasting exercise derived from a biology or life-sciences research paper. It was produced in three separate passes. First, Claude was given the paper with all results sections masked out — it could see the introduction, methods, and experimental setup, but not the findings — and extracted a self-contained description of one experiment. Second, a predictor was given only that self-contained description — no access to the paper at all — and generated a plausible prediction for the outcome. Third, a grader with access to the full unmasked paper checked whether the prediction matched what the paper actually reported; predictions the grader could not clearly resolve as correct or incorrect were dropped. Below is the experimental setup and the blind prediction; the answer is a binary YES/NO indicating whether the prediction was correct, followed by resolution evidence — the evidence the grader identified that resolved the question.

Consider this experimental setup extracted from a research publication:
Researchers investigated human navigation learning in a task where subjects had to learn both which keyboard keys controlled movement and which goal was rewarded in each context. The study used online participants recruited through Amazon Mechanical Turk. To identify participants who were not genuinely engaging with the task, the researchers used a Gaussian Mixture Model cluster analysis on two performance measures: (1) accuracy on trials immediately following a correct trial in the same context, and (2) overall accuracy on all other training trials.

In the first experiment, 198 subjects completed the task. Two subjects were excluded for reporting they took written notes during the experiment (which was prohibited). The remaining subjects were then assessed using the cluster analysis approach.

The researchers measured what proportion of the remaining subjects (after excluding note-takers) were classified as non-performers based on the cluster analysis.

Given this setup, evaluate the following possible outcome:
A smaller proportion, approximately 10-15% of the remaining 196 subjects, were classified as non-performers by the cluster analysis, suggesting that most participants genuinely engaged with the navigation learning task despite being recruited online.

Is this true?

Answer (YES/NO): NO